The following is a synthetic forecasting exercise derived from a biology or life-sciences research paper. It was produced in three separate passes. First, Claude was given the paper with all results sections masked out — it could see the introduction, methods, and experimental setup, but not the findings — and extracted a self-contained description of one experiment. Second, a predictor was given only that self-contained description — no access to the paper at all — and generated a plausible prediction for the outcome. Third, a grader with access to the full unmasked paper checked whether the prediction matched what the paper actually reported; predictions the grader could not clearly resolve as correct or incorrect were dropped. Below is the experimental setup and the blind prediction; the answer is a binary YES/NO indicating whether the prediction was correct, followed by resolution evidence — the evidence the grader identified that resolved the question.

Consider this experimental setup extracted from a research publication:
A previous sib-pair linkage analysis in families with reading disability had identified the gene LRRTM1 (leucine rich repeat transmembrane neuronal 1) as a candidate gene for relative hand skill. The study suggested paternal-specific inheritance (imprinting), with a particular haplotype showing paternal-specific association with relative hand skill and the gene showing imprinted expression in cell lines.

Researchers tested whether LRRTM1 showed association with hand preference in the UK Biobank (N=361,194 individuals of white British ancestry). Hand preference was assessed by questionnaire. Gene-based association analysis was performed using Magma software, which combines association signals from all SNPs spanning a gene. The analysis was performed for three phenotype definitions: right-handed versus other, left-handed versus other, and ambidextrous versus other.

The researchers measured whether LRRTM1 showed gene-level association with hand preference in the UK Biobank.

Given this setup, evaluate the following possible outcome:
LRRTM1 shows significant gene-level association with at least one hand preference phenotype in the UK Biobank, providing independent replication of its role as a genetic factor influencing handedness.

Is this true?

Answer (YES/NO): NO